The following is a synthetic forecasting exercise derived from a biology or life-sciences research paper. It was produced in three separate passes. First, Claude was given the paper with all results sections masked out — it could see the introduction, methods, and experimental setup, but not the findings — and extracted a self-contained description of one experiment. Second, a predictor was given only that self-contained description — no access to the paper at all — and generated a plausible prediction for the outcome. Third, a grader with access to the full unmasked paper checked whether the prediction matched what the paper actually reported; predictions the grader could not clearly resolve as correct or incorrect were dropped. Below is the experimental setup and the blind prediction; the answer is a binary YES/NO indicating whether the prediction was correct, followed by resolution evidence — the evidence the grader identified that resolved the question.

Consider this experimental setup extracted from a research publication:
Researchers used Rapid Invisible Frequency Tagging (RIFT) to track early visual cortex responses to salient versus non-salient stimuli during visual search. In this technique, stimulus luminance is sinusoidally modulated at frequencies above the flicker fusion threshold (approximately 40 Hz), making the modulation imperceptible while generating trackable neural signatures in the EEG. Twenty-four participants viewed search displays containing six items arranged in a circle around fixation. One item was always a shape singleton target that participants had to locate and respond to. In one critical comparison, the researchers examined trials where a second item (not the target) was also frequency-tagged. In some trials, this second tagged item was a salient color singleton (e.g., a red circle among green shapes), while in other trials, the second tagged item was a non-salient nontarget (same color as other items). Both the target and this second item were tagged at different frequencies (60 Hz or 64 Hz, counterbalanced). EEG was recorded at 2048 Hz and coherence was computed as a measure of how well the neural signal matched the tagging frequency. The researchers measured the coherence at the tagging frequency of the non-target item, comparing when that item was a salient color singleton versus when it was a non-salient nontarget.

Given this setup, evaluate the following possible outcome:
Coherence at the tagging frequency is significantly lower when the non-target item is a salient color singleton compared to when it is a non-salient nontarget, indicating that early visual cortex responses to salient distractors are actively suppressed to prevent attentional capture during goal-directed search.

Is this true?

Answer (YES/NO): NO